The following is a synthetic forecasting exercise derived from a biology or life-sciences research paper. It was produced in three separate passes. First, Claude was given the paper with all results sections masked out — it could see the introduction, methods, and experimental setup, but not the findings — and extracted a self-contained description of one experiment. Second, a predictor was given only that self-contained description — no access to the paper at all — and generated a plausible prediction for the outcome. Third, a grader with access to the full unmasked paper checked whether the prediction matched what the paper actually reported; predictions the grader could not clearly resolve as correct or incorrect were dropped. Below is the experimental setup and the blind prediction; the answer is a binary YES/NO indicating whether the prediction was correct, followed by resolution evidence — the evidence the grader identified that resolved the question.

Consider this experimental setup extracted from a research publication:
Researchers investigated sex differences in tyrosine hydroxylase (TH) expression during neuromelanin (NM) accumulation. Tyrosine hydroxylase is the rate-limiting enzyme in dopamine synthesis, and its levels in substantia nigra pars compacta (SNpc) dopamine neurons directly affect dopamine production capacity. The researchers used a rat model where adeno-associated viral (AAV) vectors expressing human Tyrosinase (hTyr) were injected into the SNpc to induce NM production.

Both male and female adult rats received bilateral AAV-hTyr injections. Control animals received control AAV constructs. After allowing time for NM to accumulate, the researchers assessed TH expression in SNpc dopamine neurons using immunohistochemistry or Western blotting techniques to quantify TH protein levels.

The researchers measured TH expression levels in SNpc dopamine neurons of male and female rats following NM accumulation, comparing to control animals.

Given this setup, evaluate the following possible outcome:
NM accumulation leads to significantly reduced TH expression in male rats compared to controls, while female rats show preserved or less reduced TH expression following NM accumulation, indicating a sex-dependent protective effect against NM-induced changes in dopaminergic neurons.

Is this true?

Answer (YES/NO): NO